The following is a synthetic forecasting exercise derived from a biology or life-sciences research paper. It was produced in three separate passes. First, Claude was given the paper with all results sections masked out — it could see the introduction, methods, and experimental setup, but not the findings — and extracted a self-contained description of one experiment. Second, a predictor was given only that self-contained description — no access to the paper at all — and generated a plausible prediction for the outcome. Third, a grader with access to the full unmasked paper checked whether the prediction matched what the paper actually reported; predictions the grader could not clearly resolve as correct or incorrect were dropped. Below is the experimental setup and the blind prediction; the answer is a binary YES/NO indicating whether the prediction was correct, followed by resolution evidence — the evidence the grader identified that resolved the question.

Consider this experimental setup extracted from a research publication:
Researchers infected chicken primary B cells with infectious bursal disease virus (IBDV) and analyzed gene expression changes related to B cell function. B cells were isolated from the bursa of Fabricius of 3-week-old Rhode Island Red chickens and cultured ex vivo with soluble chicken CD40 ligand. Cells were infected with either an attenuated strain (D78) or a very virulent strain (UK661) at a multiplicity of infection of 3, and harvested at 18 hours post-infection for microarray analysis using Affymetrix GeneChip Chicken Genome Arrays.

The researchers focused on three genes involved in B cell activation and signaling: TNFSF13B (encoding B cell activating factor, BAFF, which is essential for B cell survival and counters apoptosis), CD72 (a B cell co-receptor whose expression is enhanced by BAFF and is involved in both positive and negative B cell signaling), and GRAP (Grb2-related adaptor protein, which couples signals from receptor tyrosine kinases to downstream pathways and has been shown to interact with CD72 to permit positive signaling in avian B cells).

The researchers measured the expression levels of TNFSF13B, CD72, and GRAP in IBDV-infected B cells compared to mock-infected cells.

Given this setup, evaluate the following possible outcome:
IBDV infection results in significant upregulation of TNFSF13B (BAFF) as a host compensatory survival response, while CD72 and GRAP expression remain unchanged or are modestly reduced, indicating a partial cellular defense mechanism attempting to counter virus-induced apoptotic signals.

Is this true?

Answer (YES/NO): NO